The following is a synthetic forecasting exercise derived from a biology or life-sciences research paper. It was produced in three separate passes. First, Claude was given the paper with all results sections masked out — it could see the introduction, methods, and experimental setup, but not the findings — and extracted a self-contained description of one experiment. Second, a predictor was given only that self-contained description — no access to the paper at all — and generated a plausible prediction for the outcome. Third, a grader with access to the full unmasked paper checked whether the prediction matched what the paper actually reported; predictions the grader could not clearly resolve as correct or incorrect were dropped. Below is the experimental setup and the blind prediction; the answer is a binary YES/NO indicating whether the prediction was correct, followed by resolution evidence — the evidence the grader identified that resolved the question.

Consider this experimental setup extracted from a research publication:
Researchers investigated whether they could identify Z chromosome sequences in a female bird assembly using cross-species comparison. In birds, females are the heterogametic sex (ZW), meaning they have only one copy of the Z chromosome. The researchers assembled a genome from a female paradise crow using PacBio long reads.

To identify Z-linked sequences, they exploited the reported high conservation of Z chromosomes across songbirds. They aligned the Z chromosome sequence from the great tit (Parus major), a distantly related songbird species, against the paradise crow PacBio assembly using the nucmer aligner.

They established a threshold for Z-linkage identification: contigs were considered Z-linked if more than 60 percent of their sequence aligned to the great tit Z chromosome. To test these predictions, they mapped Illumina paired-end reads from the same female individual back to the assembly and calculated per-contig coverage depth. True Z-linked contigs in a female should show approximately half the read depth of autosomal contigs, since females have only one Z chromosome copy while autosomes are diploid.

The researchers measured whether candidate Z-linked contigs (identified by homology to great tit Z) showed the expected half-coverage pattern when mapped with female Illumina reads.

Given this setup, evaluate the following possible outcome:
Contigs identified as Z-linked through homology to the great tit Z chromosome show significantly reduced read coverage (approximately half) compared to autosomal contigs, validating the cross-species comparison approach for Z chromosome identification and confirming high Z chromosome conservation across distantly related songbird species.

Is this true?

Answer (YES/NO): YES